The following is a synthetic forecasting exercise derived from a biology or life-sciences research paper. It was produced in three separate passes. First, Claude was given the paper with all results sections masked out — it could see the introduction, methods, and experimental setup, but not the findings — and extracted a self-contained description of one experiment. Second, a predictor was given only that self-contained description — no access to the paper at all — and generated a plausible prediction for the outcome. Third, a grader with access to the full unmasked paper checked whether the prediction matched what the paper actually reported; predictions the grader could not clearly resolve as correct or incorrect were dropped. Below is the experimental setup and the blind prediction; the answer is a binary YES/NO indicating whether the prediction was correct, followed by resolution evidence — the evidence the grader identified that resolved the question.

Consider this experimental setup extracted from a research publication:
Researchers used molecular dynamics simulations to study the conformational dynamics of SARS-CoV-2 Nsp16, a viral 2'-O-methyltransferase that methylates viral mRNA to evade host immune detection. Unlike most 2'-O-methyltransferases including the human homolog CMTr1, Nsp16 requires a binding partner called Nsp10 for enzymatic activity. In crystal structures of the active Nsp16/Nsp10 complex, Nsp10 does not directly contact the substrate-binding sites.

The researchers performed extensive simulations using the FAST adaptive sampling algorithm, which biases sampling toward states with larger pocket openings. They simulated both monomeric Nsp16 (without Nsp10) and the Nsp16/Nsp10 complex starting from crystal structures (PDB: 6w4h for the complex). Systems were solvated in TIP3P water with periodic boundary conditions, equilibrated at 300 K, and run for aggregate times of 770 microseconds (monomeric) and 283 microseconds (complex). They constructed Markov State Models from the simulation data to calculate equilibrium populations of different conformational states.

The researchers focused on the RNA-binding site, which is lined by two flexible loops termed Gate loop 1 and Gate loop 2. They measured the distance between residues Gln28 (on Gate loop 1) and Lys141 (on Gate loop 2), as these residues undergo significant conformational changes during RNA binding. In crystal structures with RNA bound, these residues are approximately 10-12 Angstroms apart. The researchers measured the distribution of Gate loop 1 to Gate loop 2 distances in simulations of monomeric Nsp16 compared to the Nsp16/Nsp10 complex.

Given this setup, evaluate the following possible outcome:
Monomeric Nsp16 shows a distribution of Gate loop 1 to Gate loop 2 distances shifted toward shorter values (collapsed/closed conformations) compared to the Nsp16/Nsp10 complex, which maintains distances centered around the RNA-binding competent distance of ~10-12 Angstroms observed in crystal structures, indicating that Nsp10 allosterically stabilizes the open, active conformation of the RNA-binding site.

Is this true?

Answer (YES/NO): YES